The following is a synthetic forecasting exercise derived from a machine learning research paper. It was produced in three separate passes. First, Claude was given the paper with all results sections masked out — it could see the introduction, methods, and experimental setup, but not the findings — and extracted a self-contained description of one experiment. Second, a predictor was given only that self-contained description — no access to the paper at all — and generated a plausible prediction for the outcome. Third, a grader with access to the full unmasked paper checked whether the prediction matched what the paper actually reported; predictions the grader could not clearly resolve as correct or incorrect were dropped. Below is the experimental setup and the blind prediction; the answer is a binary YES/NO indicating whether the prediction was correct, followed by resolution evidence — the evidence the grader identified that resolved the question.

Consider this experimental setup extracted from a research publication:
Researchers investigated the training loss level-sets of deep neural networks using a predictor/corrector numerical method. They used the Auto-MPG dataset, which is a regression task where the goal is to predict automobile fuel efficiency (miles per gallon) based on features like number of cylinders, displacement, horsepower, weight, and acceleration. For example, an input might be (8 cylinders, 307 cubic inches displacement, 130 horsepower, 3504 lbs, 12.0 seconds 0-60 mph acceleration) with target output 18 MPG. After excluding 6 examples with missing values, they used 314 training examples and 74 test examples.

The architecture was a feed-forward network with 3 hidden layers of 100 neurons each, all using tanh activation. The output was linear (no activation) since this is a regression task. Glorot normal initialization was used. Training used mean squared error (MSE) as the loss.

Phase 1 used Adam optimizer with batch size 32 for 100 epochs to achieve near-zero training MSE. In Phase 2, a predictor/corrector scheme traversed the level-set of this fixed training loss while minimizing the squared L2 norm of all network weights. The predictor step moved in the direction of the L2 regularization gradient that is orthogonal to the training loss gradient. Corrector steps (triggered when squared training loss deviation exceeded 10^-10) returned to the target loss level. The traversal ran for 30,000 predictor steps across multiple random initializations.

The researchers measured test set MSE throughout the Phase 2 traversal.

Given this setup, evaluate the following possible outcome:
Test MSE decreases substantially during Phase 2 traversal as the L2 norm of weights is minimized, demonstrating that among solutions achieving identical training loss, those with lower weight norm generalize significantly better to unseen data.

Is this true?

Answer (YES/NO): YES